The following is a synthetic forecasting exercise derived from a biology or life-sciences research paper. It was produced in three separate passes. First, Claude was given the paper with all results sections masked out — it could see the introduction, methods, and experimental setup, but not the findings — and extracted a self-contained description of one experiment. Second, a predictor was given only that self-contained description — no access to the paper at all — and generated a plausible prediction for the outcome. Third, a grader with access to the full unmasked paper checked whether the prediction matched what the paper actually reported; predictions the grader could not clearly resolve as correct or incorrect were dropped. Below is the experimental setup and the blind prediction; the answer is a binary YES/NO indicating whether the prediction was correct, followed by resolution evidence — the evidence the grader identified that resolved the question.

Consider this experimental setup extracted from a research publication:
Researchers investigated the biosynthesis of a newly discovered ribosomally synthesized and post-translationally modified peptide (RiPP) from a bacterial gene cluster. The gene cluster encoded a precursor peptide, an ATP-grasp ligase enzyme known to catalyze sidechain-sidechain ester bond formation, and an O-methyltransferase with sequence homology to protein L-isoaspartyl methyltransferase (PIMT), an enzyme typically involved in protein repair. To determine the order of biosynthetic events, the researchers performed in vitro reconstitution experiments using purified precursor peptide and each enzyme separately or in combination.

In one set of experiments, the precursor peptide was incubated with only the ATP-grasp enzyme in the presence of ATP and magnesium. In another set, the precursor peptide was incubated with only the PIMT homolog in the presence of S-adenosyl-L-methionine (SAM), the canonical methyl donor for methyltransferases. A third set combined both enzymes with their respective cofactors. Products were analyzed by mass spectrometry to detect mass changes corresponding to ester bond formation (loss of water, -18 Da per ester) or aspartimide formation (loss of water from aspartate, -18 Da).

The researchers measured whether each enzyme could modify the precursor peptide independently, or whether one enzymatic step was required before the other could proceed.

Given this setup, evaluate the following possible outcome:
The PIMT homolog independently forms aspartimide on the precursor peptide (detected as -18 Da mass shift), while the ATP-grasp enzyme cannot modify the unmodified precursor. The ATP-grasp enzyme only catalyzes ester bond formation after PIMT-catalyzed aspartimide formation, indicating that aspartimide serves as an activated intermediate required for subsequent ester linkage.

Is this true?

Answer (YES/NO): NO